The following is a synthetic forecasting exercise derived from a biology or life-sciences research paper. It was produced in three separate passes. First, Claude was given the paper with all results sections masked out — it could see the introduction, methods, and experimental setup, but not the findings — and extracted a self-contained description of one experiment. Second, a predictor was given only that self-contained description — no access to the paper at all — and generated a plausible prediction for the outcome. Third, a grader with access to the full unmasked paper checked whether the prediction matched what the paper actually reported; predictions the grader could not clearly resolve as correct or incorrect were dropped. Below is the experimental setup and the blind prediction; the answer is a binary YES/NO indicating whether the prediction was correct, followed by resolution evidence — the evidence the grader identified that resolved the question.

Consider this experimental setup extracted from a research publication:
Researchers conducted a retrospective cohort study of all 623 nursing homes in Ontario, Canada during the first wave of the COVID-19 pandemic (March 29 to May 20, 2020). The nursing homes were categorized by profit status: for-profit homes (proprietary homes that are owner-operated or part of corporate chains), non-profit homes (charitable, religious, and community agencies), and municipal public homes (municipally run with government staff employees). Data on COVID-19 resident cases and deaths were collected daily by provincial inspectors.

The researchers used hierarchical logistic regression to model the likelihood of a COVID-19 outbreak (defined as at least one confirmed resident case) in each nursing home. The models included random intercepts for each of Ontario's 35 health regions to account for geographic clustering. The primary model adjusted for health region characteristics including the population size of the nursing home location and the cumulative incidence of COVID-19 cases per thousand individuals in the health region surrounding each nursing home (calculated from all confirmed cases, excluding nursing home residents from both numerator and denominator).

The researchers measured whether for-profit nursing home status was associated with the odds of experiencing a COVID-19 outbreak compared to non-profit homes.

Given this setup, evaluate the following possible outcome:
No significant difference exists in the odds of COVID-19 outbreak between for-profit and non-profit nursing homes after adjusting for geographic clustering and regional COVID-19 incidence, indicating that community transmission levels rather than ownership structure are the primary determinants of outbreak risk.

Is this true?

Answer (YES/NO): YES